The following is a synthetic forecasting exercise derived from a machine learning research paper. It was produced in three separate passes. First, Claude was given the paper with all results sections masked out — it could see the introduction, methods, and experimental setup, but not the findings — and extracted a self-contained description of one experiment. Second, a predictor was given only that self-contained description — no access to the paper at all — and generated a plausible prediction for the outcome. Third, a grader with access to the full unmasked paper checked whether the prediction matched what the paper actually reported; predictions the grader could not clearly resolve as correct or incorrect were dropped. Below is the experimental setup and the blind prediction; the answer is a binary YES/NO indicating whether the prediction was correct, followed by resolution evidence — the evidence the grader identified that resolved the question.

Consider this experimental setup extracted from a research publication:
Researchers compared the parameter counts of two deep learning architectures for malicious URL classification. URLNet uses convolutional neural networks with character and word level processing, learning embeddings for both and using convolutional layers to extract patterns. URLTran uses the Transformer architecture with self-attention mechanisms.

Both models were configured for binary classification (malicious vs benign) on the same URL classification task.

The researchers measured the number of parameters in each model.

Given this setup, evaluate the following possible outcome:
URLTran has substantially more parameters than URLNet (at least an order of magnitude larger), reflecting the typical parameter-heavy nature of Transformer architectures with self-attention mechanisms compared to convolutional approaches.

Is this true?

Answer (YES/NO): YES